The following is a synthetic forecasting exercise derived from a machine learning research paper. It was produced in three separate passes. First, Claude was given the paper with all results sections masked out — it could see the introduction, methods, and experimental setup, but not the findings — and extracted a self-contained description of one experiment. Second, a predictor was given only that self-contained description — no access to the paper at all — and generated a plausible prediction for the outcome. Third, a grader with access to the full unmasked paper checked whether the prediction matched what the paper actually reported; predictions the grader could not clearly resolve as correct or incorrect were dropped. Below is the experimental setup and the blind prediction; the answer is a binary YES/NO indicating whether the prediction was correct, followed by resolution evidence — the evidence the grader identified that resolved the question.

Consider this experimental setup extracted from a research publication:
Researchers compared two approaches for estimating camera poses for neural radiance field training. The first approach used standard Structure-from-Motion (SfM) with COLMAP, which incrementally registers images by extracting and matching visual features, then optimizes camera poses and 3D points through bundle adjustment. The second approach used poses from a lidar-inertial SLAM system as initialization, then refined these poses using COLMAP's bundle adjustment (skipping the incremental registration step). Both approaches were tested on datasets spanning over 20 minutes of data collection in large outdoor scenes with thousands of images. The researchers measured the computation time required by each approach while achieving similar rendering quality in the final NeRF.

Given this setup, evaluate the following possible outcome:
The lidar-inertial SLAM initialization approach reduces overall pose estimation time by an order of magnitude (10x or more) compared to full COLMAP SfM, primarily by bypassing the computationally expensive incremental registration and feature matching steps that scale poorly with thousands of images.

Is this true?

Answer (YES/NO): NO